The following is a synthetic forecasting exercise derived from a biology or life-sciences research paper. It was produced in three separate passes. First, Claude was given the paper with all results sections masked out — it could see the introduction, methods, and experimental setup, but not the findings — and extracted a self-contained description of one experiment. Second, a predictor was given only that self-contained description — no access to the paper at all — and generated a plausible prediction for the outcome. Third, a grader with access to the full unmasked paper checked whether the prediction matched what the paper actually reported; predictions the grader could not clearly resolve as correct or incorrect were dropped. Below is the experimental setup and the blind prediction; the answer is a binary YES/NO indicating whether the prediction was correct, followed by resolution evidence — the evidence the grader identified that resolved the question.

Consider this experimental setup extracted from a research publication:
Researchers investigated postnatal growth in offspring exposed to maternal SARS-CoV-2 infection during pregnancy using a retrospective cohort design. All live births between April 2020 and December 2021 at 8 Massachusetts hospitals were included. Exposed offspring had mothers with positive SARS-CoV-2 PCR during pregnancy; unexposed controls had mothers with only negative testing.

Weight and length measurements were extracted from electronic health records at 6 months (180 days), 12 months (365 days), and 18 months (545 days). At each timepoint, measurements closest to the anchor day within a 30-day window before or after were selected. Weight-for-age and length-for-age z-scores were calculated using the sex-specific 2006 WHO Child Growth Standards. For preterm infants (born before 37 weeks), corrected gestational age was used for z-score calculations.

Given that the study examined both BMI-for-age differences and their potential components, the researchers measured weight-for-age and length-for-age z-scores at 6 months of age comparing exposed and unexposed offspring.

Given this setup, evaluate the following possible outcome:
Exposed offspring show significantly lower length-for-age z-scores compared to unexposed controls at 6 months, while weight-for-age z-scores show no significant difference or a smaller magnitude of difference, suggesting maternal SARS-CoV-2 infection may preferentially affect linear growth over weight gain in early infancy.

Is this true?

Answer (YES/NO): NO